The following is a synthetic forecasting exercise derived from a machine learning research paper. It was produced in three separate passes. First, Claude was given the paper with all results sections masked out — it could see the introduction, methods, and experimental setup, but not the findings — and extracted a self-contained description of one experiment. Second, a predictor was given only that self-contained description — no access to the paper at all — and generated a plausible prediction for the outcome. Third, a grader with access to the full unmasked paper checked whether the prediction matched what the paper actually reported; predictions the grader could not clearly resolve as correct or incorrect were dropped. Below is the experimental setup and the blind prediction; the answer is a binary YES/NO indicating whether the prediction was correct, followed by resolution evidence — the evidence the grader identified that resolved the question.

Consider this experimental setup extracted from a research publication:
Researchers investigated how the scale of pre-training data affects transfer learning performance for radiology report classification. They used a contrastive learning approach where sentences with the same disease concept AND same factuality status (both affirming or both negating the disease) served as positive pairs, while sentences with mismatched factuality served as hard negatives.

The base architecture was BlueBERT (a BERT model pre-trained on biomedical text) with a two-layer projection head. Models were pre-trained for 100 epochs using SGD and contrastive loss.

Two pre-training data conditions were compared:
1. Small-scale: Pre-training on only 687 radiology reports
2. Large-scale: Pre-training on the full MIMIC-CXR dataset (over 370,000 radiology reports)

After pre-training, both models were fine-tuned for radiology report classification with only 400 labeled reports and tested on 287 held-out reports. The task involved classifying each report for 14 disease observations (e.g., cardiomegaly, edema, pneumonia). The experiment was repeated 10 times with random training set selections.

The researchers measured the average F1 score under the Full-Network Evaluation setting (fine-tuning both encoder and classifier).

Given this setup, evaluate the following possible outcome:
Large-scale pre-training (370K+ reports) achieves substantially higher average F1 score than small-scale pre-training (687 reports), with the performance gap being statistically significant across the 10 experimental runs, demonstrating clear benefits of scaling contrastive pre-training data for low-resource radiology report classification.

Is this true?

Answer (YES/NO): YES